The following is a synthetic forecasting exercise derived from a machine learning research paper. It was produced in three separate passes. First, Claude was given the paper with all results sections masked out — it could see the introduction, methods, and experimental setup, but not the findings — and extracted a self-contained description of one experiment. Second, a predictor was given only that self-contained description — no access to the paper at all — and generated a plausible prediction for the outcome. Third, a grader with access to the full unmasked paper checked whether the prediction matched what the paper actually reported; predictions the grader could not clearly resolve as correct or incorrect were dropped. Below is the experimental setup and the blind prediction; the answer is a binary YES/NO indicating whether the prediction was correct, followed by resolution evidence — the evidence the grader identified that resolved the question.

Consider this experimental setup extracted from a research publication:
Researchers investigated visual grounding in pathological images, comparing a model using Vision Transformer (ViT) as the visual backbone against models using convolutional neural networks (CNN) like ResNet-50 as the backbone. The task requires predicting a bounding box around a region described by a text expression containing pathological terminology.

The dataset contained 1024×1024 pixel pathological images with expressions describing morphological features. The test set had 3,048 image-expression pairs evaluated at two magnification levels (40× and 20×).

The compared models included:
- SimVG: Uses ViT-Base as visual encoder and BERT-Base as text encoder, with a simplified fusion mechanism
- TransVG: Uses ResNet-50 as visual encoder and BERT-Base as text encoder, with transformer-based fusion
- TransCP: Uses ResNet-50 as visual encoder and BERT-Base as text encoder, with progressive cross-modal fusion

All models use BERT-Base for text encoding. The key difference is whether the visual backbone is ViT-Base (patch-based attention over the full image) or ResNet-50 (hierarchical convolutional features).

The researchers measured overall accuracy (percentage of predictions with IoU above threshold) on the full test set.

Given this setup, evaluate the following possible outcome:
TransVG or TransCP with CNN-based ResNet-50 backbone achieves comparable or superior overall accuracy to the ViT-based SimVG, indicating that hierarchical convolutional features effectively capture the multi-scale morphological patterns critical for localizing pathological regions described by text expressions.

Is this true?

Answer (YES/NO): NO